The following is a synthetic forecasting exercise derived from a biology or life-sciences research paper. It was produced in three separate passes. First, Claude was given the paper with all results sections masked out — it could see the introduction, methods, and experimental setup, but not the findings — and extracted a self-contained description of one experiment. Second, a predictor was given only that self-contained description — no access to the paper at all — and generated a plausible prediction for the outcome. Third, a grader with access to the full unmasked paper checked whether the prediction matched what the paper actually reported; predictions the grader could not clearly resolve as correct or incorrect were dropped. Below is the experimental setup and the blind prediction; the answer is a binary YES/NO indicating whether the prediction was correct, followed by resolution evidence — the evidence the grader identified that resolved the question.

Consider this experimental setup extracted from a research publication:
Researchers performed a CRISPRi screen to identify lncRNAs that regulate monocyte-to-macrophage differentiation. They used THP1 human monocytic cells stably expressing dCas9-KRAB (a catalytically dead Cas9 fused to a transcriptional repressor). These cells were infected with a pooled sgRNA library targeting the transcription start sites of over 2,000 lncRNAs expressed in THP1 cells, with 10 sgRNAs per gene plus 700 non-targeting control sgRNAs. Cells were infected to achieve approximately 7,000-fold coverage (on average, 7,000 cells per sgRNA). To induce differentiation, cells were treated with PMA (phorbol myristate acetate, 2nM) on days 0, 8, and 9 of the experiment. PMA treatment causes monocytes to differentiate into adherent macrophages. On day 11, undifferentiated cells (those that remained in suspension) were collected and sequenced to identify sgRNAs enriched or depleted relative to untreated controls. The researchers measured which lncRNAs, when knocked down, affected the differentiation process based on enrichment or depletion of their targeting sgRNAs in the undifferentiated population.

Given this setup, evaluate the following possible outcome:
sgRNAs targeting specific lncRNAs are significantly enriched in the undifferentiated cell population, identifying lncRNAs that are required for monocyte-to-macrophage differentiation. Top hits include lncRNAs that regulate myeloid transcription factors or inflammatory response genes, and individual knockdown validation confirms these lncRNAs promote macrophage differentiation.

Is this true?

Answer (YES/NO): NO